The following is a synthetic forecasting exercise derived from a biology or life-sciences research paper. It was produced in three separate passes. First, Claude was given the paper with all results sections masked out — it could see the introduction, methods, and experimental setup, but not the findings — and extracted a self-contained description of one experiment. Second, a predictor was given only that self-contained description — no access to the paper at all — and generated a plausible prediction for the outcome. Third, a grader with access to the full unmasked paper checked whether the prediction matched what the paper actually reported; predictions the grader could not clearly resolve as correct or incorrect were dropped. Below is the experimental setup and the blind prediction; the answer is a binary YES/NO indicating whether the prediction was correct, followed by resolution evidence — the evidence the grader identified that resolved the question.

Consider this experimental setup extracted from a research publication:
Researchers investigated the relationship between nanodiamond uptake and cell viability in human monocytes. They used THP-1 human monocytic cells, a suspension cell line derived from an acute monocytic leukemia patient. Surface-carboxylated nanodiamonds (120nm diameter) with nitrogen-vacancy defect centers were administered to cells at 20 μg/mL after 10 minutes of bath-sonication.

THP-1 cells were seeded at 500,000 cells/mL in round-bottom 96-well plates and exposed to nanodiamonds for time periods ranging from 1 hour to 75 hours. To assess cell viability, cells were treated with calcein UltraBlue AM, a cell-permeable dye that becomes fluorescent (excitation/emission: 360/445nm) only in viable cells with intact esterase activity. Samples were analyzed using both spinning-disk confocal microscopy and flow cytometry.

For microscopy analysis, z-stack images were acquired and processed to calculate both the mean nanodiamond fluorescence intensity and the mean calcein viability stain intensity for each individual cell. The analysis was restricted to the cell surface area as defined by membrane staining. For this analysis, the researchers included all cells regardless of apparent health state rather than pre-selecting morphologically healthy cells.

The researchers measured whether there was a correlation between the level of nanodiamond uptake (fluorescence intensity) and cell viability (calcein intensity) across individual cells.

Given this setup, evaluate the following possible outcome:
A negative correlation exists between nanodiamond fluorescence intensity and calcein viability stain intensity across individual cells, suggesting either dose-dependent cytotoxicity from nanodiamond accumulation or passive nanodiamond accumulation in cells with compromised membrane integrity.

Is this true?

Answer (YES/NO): NO